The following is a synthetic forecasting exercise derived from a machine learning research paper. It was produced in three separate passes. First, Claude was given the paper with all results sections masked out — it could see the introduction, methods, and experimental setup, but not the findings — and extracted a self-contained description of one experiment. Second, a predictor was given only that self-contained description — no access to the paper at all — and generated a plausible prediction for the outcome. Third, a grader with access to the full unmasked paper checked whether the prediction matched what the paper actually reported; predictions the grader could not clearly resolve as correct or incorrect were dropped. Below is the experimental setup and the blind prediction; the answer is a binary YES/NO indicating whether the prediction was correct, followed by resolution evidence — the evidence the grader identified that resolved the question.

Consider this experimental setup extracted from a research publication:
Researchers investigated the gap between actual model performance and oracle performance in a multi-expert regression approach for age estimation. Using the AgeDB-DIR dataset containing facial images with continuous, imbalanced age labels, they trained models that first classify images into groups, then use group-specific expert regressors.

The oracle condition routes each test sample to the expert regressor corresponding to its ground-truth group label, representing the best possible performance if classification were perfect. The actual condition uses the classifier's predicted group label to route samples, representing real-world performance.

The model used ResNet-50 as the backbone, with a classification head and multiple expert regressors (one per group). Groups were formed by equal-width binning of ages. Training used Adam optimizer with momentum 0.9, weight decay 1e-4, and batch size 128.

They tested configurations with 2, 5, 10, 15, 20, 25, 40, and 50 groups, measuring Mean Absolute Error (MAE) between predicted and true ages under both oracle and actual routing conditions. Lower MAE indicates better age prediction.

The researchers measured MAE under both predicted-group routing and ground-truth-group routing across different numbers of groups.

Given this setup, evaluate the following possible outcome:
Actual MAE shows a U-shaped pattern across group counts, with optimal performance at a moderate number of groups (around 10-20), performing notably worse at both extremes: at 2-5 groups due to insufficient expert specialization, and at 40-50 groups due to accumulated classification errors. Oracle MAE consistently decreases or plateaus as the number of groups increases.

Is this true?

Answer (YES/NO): NO